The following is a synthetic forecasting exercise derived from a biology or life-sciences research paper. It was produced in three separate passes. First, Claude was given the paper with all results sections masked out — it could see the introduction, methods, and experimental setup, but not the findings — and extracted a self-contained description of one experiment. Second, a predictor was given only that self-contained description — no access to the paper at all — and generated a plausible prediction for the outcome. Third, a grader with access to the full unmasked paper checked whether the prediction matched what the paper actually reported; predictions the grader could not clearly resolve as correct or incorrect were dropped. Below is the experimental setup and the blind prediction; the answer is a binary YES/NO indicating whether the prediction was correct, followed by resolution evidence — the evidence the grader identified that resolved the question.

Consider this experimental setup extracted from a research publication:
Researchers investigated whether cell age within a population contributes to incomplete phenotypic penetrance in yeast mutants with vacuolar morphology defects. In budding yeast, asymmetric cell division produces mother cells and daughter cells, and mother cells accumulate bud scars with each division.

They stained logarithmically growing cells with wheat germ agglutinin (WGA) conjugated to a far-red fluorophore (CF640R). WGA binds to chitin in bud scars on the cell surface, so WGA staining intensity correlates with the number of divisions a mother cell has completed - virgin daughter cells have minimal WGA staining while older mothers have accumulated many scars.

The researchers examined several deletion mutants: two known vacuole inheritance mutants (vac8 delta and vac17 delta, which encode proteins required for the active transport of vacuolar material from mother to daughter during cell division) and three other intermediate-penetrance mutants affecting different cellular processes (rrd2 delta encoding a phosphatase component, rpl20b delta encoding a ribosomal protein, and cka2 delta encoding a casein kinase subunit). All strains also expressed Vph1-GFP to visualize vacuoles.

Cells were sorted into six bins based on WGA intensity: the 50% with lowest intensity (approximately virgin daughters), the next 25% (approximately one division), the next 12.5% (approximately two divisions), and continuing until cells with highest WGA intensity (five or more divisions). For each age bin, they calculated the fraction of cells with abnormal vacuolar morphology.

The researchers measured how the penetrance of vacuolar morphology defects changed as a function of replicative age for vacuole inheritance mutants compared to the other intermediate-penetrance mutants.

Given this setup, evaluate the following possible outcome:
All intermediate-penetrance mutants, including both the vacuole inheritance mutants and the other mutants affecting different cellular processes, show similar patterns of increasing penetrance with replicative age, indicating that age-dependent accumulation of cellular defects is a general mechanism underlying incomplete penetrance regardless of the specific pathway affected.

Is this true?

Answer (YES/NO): YES